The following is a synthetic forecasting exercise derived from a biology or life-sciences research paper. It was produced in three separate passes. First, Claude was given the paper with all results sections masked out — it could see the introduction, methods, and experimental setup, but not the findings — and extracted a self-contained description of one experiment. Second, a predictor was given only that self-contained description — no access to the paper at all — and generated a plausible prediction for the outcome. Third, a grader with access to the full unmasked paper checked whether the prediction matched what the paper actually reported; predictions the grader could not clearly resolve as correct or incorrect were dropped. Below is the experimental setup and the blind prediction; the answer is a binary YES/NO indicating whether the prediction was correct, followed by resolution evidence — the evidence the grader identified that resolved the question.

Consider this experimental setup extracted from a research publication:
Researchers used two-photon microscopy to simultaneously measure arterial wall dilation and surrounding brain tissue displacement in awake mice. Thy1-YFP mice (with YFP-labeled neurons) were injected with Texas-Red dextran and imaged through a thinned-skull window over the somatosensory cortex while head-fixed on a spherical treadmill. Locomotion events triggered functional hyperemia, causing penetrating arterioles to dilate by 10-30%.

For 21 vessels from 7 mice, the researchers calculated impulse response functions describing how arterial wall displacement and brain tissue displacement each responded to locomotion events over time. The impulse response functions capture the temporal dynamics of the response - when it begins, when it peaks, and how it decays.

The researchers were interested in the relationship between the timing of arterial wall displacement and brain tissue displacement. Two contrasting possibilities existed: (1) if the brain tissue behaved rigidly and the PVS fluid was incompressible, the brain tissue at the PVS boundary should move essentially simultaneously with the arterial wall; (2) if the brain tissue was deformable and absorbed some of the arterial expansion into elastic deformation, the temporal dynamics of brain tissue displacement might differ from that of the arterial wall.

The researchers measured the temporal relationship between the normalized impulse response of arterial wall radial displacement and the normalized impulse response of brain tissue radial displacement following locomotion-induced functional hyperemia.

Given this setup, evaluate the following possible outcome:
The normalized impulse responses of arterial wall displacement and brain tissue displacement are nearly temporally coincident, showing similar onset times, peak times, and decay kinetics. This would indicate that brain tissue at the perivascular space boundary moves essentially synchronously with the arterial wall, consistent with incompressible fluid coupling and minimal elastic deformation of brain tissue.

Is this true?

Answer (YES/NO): YES